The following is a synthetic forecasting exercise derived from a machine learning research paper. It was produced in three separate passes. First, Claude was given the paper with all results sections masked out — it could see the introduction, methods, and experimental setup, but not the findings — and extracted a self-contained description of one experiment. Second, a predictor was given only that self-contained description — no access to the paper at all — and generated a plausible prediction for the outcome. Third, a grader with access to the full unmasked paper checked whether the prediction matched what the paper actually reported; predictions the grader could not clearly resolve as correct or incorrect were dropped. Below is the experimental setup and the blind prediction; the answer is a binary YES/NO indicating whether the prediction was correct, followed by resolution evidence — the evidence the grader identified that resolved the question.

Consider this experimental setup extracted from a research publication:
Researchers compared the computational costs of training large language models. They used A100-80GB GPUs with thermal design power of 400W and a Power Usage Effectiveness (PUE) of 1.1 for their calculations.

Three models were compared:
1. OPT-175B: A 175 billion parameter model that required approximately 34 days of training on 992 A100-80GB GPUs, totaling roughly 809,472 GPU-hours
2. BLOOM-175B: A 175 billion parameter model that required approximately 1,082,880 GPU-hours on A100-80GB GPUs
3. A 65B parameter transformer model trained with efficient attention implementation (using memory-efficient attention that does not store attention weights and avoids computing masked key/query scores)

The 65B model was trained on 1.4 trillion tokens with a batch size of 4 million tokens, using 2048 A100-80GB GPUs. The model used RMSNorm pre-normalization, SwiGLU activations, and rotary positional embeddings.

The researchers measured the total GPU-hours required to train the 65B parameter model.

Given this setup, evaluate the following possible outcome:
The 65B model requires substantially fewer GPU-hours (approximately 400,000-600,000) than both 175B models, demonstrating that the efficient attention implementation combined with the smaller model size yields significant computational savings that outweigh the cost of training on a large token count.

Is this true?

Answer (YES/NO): NO